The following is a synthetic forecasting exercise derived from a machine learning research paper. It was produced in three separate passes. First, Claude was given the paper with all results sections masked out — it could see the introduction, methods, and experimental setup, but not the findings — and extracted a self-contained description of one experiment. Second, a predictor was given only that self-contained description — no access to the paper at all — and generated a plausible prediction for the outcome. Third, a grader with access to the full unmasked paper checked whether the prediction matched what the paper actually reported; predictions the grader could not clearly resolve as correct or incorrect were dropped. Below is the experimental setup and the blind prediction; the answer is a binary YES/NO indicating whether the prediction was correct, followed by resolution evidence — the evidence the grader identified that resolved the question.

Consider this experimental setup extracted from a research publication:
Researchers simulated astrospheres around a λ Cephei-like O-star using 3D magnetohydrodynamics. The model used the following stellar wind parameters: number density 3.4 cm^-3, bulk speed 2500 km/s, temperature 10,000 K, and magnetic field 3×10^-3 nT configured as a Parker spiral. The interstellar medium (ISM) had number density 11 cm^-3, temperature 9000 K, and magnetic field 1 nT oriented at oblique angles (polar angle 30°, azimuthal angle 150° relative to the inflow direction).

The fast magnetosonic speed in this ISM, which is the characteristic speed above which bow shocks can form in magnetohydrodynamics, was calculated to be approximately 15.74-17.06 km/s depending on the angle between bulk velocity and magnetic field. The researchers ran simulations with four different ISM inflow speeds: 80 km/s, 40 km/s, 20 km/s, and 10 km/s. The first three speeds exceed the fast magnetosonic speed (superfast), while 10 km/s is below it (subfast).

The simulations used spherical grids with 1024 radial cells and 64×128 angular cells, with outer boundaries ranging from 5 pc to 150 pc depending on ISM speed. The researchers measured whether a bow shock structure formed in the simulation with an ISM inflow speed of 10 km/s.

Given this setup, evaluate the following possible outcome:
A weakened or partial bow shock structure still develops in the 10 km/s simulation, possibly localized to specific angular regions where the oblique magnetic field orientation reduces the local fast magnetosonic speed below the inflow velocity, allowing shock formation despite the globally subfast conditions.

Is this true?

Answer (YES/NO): NO